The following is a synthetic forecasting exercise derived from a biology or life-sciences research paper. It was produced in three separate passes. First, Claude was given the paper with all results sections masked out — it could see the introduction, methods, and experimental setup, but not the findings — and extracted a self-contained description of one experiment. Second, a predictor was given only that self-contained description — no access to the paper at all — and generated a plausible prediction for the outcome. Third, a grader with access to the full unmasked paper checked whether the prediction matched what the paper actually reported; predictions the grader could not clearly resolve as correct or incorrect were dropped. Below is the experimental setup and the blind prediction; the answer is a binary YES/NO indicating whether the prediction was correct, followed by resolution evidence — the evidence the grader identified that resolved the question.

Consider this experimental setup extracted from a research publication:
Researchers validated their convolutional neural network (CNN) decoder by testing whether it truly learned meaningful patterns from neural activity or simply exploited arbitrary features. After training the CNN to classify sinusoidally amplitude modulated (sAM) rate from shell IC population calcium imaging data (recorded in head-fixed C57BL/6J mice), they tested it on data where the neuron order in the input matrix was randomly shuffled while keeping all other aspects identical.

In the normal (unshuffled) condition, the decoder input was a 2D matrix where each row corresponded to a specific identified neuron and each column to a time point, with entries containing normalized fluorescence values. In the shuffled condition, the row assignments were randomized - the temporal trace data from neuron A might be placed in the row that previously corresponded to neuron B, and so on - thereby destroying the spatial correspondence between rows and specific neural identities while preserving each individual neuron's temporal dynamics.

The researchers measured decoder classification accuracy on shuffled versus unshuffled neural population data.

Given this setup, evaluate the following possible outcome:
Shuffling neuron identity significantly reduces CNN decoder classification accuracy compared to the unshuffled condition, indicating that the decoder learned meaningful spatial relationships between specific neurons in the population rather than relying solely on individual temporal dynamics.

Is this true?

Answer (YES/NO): NO